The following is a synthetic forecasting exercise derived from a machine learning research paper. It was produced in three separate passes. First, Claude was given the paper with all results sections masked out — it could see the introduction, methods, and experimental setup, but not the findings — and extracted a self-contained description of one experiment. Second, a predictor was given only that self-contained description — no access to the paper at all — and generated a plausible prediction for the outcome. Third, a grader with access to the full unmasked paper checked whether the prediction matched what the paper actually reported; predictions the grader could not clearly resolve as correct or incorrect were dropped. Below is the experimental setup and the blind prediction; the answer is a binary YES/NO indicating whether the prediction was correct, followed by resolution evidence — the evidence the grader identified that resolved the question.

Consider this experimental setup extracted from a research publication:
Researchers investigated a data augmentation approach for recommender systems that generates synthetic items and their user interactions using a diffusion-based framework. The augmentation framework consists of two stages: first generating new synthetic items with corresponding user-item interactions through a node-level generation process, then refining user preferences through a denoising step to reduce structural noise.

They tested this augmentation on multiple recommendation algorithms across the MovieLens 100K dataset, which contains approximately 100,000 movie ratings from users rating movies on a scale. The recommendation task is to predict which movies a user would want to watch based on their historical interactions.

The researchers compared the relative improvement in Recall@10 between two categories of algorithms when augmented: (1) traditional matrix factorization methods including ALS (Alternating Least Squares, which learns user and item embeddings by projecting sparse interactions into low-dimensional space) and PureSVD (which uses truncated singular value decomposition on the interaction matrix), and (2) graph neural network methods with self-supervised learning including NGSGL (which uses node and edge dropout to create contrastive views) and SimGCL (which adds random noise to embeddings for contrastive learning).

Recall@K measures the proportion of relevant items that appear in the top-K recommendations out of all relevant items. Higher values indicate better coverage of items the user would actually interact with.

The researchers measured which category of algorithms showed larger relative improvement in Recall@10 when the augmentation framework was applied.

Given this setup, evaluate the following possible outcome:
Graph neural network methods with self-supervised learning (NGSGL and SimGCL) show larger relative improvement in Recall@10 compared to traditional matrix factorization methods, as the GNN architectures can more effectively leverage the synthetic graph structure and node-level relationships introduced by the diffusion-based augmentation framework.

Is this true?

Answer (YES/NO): YES